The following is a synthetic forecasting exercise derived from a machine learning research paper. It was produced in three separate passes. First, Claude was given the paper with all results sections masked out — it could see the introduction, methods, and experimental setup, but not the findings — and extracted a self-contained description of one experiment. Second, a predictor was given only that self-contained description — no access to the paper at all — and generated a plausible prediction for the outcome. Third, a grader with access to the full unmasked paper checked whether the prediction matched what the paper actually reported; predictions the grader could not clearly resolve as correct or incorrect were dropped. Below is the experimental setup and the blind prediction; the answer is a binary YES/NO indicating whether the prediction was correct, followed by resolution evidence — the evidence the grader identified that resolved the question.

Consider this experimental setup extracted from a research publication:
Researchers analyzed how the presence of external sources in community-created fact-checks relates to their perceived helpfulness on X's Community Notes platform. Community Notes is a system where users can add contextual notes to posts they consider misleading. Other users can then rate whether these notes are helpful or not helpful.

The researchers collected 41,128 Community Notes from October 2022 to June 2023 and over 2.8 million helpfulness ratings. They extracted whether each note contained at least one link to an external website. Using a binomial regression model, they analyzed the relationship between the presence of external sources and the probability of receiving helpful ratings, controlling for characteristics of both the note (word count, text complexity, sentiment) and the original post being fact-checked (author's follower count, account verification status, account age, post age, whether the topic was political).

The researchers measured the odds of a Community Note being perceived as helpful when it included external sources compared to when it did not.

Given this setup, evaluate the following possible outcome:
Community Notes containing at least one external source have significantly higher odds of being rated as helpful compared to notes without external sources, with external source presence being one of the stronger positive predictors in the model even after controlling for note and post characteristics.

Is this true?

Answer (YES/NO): YES